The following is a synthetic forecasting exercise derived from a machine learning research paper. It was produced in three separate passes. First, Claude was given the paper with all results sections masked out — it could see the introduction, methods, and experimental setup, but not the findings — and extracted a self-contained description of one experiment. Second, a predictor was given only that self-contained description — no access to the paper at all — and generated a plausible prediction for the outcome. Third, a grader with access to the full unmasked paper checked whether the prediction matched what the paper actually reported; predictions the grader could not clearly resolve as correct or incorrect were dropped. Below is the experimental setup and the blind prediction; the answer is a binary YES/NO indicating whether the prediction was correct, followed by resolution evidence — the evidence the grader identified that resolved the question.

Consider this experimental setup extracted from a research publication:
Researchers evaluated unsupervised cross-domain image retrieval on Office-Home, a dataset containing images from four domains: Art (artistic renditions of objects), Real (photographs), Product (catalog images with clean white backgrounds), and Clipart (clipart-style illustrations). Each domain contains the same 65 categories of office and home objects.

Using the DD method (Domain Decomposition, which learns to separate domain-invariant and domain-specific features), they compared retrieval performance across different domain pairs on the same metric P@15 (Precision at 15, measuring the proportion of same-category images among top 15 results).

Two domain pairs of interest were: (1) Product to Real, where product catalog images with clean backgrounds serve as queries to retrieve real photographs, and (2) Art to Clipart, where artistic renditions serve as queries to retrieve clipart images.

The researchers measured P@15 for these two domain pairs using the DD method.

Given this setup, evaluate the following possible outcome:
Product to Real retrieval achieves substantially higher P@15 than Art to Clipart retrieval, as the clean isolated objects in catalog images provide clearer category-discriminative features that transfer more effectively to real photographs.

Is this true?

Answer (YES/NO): YES